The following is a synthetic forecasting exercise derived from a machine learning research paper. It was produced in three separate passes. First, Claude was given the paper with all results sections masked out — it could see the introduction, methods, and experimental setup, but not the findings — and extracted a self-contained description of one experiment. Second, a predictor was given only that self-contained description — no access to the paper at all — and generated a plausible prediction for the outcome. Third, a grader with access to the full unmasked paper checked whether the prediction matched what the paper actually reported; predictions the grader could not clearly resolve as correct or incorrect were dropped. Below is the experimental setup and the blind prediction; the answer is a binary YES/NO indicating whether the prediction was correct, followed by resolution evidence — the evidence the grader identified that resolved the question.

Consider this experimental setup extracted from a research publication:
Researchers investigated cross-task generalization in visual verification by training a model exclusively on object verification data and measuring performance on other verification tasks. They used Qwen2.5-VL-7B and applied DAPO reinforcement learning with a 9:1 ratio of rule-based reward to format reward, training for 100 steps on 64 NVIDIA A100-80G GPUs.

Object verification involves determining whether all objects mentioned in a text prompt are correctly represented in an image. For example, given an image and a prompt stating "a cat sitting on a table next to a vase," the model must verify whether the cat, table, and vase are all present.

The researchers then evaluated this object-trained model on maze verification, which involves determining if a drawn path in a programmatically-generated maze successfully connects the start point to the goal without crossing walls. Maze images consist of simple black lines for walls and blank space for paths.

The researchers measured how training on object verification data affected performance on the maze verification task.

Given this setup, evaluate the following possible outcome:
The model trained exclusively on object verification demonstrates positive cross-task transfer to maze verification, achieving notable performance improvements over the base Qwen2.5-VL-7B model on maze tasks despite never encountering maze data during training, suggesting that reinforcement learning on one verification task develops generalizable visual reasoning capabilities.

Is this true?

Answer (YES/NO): NO